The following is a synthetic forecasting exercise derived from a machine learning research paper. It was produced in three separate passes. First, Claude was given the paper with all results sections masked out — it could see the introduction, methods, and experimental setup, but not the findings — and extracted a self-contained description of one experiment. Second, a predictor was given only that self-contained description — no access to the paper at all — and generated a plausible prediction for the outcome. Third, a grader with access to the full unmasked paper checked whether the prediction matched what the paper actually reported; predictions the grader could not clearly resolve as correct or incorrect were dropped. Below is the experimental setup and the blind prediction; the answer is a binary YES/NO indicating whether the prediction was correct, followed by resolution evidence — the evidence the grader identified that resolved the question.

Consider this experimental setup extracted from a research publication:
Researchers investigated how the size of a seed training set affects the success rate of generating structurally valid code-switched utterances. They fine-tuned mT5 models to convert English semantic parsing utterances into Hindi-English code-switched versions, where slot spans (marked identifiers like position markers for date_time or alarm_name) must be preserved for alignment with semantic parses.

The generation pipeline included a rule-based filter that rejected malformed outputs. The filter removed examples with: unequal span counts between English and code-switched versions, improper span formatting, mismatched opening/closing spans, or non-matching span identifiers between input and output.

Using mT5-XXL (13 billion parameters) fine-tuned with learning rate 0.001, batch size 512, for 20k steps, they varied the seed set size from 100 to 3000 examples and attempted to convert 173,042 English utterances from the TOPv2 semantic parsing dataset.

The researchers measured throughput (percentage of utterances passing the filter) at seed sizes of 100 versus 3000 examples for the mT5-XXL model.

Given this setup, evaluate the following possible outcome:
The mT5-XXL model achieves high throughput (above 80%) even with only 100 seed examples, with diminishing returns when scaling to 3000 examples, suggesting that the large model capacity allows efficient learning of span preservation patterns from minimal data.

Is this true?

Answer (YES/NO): YES